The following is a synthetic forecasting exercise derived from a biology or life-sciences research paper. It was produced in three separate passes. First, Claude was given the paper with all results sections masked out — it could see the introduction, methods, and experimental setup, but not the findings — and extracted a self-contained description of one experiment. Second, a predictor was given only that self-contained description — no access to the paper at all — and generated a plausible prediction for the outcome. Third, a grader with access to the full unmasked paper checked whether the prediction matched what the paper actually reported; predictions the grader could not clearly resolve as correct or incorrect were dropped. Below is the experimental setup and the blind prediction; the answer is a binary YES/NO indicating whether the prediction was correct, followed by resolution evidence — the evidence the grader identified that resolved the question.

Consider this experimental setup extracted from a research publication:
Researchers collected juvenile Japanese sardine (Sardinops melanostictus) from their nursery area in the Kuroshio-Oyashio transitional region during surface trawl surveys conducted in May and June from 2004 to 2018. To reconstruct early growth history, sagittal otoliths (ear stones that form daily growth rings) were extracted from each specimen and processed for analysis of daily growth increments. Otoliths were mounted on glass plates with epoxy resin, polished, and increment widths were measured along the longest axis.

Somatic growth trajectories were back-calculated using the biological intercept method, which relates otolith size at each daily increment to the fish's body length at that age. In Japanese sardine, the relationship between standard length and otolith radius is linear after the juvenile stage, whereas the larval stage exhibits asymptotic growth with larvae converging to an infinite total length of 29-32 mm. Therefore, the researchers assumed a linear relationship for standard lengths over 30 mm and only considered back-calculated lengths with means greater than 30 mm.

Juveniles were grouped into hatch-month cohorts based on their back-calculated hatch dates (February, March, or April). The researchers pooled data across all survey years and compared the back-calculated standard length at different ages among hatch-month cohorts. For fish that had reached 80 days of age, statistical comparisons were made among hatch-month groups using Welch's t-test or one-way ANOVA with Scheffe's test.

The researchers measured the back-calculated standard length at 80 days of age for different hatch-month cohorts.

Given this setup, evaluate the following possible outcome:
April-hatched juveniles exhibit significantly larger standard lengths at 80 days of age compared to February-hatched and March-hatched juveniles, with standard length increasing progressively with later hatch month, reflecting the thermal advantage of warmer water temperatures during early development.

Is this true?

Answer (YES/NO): NO